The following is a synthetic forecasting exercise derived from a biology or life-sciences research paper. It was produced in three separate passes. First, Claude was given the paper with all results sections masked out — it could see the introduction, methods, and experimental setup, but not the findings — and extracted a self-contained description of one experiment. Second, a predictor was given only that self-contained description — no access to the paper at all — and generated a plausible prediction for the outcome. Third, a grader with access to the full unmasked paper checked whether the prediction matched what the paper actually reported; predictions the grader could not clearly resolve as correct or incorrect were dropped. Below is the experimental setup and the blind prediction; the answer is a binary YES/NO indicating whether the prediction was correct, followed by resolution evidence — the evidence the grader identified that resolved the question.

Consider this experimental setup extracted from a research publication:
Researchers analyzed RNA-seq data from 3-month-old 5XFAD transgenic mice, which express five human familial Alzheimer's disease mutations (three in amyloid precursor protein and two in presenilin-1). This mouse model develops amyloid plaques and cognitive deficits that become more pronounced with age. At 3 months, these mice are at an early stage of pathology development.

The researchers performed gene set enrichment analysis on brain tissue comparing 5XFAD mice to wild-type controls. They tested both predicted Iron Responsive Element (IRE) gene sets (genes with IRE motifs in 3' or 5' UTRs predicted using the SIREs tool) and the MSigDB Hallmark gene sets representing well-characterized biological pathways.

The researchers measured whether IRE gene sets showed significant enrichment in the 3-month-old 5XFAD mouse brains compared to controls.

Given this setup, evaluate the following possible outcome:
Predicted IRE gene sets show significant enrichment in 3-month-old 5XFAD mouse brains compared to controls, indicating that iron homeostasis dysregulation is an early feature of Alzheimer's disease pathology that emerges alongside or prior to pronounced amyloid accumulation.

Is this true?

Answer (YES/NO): YES